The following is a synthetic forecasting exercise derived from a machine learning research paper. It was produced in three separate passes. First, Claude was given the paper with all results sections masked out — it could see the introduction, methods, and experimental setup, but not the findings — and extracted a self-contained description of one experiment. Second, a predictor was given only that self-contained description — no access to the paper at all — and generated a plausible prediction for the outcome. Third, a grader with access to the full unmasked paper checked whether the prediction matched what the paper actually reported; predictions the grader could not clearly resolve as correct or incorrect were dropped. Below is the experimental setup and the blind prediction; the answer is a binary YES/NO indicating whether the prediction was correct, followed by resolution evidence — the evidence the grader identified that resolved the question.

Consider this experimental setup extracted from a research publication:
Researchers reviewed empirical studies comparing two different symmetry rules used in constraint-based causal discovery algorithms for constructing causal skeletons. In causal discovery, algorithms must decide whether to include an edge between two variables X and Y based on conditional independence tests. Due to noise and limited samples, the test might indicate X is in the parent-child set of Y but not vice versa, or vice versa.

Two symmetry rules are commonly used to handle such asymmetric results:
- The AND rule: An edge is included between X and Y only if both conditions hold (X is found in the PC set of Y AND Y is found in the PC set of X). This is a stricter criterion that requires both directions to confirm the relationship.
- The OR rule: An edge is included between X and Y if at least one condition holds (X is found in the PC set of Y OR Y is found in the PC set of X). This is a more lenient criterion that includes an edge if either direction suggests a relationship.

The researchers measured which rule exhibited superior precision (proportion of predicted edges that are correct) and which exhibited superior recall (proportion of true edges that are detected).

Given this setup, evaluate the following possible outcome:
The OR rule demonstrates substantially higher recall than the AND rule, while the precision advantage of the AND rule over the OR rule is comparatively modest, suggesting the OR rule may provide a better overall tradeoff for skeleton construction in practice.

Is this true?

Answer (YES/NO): NO